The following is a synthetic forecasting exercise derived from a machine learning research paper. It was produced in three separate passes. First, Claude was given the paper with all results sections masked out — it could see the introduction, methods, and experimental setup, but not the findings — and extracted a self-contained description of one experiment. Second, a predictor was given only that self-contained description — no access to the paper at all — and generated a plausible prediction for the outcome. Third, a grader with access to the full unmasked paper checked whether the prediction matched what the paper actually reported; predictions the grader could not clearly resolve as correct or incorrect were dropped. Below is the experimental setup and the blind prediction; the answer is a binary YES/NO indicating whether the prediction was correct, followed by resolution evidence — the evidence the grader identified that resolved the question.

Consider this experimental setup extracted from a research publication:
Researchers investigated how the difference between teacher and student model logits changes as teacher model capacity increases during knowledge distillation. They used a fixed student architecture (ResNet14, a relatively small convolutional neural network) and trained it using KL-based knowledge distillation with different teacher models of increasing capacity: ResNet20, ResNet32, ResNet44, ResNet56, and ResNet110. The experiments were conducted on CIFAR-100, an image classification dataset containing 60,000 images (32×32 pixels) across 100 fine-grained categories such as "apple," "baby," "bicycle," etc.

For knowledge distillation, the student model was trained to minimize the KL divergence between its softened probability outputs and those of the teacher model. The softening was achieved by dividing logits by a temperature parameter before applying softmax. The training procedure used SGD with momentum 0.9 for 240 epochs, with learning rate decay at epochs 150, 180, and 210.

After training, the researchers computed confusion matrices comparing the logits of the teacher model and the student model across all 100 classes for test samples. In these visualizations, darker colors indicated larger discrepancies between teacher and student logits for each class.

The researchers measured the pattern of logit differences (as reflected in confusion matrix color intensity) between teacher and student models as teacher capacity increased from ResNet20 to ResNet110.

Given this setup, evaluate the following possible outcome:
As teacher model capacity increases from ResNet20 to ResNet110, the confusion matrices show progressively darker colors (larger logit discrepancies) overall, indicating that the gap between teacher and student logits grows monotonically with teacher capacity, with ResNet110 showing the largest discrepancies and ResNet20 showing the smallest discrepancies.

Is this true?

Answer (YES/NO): YES